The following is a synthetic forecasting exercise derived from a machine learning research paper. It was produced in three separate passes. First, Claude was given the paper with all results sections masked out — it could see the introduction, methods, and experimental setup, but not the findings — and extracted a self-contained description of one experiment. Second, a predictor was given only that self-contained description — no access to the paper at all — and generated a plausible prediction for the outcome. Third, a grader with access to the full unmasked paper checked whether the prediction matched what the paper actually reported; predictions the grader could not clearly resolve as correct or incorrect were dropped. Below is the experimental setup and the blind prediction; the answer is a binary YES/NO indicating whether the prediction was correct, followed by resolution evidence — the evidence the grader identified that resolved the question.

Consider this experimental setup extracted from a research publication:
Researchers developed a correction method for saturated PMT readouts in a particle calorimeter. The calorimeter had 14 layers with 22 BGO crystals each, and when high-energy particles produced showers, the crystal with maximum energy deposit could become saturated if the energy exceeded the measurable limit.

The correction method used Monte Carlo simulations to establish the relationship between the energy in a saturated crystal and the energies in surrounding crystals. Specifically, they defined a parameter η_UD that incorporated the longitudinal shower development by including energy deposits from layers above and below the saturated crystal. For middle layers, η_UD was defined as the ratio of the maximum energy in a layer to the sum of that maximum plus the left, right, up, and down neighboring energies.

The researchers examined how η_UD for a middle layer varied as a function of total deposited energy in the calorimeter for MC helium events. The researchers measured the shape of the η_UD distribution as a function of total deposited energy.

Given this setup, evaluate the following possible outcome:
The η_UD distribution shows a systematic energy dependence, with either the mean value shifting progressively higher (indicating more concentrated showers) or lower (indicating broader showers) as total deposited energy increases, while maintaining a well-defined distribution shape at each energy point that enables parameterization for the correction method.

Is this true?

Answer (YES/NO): YES